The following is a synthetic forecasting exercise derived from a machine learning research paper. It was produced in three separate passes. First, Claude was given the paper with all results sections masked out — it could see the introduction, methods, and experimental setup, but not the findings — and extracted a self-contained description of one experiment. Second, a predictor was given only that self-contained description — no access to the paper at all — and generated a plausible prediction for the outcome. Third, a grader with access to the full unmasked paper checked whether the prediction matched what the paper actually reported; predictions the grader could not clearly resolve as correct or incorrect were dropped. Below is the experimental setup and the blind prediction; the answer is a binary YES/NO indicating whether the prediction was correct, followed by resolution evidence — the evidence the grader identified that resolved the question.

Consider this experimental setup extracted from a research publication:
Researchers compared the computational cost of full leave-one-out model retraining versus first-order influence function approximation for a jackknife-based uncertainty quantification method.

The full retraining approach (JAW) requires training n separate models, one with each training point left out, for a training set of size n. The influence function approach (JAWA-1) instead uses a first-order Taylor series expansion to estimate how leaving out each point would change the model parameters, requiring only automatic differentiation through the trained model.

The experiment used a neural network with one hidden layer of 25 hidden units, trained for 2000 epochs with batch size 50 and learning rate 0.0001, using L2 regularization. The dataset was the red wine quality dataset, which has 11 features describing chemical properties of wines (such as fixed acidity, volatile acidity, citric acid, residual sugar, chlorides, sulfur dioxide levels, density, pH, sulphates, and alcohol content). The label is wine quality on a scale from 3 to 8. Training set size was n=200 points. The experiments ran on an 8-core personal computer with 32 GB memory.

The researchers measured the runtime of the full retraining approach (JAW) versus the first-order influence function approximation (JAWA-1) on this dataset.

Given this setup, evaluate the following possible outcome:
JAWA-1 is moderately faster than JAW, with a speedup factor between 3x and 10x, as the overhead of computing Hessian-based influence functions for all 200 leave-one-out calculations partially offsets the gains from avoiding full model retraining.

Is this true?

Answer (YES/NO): NO